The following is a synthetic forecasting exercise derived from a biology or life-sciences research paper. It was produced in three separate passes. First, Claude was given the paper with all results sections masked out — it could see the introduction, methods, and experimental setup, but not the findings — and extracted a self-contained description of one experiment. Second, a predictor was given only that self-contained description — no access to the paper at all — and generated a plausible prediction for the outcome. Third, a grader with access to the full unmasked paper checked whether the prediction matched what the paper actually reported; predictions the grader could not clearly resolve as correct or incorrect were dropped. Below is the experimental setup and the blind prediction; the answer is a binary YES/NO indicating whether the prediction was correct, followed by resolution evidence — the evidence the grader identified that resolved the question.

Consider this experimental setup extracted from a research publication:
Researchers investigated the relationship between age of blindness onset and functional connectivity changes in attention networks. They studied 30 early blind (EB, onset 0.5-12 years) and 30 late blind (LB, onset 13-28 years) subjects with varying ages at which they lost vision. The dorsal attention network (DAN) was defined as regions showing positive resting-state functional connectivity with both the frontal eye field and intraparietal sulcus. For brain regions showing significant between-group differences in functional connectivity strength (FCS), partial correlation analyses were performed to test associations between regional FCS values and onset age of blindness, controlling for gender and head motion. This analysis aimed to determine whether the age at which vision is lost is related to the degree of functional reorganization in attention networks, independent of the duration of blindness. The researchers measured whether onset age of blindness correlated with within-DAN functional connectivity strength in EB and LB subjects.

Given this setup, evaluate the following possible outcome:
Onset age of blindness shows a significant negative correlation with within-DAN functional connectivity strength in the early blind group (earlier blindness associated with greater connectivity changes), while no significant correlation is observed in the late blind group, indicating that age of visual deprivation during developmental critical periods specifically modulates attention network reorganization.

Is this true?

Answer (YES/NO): NO